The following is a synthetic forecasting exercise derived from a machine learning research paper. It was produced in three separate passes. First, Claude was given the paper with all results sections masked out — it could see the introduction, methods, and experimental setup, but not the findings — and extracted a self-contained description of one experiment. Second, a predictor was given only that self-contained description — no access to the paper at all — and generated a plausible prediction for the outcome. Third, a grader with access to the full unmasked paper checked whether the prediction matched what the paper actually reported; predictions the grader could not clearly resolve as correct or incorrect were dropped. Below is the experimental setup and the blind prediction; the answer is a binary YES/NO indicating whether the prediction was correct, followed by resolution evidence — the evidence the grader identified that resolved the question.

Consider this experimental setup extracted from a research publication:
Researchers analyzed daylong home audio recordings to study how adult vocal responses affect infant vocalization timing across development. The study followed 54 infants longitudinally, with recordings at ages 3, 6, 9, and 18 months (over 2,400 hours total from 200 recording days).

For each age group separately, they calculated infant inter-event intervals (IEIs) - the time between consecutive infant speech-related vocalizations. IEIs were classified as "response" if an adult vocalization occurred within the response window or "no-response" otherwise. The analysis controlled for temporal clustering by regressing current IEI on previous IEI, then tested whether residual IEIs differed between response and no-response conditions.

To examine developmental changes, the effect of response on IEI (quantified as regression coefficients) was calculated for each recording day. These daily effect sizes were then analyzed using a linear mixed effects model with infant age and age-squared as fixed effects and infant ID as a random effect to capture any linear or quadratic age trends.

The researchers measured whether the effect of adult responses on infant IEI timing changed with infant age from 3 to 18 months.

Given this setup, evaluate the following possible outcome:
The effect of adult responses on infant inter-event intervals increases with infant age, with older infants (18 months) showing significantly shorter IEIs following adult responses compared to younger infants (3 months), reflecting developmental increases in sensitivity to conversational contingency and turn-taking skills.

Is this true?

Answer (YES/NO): NO